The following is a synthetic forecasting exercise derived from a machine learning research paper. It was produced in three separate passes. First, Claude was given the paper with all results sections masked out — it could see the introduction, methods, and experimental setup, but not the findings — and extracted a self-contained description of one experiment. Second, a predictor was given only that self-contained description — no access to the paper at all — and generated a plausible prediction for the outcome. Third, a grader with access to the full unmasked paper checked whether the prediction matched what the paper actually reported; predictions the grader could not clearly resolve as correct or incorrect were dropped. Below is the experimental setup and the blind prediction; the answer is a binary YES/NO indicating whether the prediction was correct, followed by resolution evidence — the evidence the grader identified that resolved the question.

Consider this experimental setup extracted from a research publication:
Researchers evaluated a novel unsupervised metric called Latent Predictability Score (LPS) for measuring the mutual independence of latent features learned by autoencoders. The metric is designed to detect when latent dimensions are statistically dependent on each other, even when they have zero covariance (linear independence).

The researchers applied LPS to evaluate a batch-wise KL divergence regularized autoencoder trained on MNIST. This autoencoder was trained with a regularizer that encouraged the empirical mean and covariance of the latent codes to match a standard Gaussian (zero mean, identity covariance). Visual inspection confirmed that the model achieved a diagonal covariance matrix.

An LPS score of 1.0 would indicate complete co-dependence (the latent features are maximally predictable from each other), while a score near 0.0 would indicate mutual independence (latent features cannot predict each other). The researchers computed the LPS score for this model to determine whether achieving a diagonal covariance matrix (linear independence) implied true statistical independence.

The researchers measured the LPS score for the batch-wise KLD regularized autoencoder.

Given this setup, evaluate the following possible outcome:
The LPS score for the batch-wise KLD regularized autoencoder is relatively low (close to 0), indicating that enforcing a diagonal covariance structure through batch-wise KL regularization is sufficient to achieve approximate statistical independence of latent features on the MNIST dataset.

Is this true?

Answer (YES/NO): NO